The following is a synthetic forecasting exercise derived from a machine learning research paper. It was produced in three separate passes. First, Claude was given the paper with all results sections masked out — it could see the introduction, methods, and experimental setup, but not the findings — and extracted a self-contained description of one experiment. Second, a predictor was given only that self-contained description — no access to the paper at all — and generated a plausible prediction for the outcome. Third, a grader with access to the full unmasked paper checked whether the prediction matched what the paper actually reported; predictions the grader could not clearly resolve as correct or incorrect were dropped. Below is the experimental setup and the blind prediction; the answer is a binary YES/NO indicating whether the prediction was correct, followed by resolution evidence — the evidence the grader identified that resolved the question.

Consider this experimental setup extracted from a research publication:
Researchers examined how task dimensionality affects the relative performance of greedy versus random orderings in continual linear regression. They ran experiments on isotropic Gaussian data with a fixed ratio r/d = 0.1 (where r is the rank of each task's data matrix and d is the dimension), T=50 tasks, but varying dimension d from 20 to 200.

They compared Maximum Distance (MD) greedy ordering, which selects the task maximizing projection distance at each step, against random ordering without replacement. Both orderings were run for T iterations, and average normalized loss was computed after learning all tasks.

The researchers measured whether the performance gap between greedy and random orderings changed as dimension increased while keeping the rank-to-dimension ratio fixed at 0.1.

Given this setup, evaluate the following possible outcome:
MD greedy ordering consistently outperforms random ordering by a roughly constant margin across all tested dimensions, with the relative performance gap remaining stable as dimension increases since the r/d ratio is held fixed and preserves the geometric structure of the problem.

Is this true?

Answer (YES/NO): NO